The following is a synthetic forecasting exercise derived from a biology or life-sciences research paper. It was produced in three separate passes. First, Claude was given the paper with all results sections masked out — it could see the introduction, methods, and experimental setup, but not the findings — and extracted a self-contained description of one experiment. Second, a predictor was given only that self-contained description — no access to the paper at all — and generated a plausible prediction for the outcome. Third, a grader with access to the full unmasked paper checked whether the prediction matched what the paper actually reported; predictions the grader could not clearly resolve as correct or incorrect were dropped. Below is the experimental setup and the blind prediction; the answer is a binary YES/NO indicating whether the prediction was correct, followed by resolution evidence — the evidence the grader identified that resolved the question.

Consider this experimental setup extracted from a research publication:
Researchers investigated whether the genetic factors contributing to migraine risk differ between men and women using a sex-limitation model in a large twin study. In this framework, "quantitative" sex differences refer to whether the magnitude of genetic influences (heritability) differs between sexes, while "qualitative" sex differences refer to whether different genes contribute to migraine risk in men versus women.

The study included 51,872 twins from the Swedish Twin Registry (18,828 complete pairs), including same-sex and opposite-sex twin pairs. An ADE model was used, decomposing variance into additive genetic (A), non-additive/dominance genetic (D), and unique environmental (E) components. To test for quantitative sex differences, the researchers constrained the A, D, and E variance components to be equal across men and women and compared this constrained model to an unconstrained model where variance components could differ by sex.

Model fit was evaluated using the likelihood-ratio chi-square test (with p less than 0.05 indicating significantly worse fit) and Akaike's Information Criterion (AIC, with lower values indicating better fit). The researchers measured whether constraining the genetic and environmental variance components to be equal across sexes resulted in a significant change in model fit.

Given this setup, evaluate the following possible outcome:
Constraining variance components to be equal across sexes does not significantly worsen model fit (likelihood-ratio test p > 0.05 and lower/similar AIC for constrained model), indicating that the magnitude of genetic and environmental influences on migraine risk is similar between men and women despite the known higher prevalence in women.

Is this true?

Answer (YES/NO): YES